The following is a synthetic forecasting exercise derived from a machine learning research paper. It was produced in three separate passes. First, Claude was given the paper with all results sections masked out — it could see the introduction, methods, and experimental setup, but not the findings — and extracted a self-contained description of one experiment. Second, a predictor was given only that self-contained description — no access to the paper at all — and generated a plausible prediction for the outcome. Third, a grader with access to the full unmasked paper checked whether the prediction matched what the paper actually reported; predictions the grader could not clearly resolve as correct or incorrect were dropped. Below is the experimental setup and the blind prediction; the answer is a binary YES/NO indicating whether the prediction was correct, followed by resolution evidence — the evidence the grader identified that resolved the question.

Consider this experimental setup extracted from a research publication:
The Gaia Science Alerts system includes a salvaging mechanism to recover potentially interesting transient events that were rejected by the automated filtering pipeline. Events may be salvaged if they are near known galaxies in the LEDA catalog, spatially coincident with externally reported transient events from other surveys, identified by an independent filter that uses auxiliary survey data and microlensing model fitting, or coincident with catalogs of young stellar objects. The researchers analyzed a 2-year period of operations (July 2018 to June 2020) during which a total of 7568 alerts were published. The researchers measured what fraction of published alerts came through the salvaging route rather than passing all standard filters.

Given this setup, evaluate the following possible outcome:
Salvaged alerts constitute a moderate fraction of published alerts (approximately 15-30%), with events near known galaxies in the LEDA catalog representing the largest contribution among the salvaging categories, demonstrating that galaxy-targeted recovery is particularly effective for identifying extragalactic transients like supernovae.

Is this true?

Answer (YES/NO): NO